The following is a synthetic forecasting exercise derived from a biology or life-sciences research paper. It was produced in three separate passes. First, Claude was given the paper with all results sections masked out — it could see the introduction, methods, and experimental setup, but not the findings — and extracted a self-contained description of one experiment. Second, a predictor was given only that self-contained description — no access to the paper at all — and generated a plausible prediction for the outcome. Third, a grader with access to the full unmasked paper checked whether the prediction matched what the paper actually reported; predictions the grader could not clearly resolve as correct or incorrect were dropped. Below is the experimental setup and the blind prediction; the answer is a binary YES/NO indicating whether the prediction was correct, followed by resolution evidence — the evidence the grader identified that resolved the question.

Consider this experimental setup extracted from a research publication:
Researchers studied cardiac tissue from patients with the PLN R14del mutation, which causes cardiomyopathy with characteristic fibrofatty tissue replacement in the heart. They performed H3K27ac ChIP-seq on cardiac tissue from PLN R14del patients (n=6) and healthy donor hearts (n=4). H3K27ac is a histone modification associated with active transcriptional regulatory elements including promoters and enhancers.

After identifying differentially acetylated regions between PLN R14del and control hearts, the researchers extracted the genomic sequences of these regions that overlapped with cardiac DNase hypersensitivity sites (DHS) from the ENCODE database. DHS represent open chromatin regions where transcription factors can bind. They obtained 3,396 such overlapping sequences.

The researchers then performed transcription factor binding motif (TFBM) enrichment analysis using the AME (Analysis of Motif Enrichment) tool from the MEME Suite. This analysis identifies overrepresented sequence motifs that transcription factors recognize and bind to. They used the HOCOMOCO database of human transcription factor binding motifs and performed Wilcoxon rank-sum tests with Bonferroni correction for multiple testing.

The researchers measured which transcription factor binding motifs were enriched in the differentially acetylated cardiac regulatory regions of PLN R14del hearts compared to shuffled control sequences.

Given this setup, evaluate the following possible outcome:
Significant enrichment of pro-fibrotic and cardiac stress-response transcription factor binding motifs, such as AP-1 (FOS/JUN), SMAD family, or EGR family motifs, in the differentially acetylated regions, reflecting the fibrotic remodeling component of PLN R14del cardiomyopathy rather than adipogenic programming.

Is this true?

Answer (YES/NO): YES